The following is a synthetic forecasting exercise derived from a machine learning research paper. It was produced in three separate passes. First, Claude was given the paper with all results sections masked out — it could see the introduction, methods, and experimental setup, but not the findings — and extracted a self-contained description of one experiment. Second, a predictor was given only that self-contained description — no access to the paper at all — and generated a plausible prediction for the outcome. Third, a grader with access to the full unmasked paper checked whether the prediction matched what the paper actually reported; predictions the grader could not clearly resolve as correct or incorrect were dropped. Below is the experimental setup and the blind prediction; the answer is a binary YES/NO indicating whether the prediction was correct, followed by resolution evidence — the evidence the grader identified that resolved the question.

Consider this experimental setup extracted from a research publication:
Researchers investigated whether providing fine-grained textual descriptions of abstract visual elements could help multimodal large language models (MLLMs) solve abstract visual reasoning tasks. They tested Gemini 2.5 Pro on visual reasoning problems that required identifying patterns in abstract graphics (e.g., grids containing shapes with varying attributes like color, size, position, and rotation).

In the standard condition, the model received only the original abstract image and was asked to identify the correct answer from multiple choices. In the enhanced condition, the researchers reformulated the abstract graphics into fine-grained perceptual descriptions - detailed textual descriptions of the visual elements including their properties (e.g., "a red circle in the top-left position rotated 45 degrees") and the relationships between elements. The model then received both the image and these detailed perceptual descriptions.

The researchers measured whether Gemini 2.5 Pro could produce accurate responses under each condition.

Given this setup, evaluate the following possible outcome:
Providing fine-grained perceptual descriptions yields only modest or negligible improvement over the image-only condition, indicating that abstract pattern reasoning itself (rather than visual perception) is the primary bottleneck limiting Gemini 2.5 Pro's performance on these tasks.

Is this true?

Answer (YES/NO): NO